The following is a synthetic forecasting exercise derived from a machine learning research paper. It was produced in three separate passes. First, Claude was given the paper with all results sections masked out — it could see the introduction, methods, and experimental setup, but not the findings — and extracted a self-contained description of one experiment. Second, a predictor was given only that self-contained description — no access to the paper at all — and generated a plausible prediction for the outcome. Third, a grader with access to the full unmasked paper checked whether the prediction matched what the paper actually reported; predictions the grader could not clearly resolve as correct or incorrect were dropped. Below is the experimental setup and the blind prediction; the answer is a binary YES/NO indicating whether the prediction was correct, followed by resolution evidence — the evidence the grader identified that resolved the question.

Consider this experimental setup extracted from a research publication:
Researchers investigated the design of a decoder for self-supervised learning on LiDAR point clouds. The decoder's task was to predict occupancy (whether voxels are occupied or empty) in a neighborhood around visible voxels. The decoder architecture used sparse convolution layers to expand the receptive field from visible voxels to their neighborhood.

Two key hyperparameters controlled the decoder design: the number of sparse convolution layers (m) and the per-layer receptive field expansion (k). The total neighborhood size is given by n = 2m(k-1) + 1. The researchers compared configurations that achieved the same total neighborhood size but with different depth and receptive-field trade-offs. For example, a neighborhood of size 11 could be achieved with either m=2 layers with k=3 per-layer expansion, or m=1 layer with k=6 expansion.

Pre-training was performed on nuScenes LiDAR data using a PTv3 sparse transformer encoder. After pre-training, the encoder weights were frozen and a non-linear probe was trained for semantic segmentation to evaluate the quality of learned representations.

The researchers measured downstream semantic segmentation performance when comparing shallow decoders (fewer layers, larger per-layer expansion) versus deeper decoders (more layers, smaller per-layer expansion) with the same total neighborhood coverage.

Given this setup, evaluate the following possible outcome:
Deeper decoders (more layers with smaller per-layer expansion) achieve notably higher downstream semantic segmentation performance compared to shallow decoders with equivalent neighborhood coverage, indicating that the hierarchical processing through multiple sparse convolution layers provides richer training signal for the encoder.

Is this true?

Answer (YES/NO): NO